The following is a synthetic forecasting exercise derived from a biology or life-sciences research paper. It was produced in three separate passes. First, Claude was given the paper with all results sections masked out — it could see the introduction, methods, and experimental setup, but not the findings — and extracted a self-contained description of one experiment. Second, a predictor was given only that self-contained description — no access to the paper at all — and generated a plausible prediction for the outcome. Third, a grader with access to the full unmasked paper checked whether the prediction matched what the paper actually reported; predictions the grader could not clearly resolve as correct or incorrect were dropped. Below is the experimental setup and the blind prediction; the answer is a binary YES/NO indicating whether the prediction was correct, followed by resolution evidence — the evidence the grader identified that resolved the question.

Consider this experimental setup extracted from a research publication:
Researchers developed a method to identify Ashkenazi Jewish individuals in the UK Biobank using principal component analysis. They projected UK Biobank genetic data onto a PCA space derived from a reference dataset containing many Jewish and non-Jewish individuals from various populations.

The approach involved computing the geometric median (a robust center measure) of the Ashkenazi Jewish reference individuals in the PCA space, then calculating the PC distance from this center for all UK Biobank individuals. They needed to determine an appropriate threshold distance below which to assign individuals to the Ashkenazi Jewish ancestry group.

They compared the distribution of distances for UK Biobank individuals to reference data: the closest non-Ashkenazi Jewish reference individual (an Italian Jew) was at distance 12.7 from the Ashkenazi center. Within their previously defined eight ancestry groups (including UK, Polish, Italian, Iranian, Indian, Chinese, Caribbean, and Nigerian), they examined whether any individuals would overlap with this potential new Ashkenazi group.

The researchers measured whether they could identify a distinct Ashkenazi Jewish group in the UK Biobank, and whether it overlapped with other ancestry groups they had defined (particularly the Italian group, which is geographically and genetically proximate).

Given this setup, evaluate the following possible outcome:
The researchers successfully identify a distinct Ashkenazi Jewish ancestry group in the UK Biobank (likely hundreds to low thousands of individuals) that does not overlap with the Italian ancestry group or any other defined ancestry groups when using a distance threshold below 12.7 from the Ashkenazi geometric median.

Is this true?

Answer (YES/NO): YES